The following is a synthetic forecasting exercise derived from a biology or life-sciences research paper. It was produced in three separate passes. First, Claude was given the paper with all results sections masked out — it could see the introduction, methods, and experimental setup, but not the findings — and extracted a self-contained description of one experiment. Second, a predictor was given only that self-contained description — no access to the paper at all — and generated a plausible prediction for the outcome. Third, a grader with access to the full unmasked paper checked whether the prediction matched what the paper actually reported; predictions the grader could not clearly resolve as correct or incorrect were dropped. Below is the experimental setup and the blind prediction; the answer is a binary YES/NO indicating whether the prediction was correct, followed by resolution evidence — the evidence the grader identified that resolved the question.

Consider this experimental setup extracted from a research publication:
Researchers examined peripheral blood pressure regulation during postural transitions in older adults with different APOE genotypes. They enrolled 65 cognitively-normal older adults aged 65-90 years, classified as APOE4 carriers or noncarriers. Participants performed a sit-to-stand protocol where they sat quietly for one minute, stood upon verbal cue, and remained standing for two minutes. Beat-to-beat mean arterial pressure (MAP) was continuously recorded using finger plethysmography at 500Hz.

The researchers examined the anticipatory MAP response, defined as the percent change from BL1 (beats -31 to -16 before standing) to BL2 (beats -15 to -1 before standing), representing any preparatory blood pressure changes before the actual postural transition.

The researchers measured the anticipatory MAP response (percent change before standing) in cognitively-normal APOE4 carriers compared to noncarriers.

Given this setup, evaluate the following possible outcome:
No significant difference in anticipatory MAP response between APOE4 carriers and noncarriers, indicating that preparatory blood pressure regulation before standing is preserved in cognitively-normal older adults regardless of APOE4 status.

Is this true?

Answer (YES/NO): YES